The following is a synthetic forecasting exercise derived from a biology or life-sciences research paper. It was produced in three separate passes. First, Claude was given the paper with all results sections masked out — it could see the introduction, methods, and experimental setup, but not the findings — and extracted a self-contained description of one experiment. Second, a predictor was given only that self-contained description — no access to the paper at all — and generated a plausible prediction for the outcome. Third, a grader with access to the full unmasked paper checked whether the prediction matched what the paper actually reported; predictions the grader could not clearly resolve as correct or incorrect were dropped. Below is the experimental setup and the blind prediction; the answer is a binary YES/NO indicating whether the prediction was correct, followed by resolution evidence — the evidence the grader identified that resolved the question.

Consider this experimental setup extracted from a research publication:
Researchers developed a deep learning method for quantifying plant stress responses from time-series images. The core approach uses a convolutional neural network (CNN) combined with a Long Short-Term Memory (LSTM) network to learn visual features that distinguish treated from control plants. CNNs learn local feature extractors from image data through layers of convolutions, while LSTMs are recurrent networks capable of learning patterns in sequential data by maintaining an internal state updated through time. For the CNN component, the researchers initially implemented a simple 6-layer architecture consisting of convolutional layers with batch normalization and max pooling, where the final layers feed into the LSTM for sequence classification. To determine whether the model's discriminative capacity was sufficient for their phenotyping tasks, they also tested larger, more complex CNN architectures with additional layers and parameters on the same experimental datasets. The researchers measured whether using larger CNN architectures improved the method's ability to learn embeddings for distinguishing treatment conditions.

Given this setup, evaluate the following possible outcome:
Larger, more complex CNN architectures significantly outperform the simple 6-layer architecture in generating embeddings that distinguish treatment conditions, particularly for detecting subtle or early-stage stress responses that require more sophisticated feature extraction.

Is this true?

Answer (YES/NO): NO